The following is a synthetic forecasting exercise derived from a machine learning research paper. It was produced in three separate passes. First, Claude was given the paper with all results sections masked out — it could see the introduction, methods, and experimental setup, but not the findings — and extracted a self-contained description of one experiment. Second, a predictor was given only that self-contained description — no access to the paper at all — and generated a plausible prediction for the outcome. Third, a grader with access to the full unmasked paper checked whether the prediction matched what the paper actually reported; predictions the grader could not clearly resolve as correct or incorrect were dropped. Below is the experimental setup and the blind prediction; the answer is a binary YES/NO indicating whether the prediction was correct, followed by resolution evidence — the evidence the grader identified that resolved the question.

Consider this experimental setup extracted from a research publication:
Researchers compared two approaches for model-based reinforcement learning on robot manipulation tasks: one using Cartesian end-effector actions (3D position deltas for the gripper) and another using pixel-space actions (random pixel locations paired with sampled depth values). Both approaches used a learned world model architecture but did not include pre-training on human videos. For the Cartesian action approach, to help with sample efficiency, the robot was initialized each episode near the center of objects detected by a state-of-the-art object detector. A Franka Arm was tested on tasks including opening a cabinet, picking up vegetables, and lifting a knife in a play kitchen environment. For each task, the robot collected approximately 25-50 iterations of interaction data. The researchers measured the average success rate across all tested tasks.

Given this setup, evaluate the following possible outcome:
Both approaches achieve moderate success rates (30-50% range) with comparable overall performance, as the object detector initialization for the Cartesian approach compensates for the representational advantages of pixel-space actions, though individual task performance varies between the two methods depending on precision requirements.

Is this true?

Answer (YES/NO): NO